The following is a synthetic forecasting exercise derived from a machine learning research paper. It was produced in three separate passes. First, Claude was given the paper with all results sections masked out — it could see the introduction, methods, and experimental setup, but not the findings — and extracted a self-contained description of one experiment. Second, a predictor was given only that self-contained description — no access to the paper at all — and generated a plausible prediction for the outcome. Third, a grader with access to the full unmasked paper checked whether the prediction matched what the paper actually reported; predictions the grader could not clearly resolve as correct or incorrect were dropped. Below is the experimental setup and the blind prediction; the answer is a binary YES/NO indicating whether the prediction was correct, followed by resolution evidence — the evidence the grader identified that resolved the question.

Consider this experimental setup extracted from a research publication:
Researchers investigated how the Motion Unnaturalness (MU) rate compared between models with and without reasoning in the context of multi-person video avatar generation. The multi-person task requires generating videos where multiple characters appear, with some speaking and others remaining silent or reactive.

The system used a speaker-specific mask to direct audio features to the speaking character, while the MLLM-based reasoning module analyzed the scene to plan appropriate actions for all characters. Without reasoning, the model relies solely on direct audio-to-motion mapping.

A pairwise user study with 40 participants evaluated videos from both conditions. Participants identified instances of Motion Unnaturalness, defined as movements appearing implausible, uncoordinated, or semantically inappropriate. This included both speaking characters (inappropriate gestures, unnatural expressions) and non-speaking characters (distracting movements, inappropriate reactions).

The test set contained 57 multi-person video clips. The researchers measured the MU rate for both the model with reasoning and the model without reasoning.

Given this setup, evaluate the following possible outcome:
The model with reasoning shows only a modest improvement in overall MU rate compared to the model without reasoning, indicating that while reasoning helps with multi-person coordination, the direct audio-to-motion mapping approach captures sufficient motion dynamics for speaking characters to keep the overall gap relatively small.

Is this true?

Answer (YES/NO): NO